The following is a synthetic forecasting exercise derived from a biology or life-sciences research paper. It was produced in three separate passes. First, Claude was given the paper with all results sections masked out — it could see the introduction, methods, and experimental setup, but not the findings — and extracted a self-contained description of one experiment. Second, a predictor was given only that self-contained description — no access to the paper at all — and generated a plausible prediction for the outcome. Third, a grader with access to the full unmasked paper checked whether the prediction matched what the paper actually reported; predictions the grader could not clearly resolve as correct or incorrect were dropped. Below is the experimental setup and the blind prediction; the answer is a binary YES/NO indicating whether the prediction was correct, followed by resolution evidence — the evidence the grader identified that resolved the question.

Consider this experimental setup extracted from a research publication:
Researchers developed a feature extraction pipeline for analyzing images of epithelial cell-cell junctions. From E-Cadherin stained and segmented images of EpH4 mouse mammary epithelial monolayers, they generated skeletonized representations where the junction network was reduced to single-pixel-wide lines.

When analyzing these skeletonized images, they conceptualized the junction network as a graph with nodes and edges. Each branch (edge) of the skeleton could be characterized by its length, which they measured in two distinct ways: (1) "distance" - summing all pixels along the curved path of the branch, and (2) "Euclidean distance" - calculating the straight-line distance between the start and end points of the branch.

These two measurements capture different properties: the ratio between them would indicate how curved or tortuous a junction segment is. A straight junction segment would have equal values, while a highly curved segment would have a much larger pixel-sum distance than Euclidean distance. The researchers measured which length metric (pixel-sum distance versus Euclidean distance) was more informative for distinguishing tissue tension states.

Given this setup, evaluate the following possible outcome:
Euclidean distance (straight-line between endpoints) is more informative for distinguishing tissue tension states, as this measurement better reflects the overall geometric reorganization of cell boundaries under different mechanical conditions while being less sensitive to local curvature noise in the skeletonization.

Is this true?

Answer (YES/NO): NO